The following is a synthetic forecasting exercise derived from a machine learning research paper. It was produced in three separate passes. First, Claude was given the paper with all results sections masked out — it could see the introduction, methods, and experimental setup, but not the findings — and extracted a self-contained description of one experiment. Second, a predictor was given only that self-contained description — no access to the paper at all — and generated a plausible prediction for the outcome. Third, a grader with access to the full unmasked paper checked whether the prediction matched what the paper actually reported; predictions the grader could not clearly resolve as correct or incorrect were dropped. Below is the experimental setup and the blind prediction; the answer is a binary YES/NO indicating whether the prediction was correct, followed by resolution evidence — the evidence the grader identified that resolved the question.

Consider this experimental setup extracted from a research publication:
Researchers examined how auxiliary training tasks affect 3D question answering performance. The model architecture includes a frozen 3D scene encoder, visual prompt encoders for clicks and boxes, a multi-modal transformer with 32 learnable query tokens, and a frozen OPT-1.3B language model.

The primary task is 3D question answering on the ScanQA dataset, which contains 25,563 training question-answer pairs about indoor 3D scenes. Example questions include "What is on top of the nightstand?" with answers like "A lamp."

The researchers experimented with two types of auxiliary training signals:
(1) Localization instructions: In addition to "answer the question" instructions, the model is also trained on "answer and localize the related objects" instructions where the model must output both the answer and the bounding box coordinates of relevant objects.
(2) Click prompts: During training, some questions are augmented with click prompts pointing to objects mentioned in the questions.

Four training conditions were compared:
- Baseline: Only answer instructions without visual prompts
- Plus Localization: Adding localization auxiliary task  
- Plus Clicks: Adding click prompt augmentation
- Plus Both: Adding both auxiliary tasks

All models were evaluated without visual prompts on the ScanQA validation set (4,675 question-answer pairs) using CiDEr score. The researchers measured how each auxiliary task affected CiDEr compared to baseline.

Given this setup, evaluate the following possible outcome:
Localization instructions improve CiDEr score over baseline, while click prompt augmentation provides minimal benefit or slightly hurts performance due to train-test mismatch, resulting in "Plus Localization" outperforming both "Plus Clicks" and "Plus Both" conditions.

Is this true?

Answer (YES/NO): NO